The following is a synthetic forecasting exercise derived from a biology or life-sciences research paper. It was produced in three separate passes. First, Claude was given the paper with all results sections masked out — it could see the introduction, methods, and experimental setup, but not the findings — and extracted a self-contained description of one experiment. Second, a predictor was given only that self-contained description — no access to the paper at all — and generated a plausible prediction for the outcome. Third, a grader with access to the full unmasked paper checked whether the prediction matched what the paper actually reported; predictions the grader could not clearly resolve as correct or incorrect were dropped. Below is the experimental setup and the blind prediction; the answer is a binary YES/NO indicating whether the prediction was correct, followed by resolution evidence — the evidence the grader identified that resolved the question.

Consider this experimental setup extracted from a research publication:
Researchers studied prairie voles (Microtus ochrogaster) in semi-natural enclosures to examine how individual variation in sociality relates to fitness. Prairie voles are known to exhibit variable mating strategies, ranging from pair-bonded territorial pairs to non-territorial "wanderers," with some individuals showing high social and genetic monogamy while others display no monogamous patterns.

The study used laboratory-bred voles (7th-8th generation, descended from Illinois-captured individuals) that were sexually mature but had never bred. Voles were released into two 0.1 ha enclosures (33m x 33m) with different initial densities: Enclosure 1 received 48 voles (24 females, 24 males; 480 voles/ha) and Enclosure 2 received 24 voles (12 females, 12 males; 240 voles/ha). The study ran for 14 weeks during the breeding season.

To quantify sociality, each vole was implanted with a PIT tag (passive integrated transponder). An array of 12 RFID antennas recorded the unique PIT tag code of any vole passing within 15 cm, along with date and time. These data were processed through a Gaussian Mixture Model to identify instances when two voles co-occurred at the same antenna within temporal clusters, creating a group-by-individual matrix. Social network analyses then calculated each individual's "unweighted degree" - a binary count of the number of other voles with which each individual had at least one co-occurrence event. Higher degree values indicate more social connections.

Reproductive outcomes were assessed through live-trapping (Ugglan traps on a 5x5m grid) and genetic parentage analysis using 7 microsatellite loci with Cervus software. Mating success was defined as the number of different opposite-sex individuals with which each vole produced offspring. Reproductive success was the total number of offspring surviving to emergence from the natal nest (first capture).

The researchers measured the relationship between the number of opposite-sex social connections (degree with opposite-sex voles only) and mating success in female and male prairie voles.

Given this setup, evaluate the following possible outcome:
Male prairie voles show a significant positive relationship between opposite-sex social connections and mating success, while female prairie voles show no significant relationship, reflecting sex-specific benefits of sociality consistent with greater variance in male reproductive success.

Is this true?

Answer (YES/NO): NO